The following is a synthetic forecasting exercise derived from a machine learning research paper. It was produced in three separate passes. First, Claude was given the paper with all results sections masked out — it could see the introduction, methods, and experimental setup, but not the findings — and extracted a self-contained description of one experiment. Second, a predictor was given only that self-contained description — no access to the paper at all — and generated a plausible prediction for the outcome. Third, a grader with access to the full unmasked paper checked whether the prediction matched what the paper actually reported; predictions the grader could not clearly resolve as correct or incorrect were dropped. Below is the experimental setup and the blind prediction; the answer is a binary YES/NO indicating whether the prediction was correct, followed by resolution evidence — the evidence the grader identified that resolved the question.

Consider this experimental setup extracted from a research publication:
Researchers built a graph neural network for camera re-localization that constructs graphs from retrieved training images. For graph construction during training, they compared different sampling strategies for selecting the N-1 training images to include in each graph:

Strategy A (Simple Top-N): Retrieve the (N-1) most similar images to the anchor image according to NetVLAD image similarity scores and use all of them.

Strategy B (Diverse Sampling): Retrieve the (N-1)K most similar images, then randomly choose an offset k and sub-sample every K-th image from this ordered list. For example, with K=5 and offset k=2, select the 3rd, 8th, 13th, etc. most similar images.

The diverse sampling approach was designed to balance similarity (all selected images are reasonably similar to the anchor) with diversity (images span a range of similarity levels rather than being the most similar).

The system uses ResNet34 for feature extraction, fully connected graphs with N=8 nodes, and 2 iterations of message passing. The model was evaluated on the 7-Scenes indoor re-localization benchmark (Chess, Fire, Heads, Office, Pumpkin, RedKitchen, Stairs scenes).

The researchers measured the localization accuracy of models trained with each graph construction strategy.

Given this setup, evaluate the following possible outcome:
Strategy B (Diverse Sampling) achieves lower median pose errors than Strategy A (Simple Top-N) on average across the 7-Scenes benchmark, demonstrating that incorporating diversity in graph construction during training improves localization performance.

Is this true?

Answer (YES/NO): YES